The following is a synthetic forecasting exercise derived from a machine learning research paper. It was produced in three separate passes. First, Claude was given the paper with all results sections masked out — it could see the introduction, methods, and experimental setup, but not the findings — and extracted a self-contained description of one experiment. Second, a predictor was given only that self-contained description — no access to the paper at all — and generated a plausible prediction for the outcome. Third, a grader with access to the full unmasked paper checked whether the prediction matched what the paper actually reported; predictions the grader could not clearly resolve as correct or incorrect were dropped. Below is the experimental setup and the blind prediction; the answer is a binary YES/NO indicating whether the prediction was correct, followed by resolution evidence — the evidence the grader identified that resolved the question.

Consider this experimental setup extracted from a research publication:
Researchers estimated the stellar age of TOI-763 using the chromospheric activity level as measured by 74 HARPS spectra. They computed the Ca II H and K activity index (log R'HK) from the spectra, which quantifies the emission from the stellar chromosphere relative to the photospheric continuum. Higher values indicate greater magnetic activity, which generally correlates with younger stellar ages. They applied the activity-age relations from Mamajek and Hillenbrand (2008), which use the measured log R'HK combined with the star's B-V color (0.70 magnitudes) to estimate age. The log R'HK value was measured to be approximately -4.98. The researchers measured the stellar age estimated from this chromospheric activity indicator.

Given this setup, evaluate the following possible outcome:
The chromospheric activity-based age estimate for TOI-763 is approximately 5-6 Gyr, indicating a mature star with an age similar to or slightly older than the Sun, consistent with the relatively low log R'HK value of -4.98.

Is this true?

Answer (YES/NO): NO